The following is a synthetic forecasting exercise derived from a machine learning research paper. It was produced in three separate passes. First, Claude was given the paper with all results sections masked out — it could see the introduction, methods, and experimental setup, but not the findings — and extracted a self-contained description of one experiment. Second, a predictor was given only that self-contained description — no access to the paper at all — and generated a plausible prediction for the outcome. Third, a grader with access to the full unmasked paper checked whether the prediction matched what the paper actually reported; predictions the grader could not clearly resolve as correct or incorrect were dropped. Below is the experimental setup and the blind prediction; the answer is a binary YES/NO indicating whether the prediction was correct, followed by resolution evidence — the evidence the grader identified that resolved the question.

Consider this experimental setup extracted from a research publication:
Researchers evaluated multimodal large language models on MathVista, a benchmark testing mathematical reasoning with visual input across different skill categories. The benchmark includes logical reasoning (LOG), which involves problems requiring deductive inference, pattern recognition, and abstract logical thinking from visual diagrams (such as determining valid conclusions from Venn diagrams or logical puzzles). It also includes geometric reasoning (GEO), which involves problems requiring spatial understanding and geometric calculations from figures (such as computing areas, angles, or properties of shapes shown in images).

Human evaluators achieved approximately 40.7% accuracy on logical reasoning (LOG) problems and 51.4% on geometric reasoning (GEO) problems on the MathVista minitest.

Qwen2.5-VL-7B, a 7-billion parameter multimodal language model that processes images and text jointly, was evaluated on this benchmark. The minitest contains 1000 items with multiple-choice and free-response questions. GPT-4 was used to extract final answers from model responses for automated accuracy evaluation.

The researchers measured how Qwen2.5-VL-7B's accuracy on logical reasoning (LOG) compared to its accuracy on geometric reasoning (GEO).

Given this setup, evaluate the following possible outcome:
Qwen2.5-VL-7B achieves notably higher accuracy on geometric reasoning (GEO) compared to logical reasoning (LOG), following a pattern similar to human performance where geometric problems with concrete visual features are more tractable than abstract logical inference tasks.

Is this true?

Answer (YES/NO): YES